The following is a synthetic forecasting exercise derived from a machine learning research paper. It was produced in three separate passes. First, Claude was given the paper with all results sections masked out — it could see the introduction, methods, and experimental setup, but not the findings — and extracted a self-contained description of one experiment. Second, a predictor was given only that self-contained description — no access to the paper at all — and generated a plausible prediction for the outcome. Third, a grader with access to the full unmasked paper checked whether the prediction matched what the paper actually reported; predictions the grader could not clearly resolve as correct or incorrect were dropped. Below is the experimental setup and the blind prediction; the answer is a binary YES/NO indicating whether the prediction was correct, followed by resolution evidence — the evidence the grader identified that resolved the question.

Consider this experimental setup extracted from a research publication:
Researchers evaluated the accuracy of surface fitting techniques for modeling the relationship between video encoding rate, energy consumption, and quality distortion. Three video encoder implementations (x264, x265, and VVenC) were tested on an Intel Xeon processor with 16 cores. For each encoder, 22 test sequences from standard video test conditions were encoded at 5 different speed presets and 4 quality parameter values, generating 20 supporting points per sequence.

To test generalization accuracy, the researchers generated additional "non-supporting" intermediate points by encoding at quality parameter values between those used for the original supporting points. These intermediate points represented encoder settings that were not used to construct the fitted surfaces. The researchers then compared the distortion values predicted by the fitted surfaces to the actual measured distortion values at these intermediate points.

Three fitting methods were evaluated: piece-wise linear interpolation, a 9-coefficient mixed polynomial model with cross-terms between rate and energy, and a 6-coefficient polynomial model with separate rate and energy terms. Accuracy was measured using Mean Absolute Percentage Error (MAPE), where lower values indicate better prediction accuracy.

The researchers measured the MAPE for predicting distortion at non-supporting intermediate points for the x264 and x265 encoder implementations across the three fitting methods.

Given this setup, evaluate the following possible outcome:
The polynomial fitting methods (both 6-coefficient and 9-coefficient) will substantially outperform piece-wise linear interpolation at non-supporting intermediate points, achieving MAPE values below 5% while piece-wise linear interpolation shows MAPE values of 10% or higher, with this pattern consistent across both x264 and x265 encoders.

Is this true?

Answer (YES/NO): NO